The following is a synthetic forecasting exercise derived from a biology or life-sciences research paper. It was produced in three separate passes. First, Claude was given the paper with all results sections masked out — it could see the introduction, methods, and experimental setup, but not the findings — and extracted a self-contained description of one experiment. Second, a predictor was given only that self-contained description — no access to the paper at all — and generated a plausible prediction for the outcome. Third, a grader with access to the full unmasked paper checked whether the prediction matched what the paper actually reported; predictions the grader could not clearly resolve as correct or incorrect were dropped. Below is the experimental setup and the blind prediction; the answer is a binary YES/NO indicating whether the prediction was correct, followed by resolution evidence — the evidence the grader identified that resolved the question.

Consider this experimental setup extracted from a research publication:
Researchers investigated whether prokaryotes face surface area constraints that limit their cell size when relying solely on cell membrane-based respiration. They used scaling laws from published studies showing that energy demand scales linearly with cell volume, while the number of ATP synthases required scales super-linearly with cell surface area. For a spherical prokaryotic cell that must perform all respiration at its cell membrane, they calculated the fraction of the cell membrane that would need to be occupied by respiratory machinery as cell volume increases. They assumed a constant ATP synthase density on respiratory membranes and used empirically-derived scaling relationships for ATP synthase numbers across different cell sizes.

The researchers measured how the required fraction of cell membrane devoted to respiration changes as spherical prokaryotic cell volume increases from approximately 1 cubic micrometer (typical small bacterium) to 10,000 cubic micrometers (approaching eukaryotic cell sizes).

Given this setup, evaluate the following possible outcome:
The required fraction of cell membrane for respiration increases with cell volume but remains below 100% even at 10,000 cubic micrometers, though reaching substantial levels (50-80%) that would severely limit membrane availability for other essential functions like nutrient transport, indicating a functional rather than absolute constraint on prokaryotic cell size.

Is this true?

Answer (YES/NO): NO